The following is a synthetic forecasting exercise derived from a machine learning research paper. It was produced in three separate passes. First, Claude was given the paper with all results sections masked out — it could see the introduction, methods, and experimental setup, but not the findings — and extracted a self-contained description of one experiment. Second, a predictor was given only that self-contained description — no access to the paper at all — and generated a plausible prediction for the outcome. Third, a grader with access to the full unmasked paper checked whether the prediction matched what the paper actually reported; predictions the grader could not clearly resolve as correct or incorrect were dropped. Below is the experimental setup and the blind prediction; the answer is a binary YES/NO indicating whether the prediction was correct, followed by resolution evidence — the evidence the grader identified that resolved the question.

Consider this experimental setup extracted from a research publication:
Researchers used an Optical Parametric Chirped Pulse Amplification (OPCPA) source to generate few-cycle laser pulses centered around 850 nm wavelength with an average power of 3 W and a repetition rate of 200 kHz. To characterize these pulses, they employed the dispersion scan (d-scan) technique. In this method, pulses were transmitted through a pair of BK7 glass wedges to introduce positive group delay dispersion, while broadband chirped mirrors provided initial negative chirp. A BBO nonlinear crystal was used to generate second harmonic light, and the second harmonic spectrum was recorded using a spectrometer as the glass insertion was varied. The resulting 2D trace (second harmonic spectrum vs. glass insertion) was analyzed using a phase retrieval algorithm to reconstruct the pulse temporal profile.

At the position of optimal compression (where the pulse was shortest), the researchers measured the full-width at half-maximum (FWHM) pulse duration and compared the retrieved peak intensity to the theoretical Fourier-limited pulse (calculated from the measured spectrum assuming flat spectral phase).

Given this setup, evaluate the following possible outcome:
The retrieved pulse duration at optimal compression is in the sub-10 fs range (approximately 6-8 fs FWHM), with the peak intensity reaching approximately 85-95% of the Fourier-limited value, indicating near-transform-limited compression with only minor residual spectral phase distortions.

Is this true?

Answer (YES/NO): NO